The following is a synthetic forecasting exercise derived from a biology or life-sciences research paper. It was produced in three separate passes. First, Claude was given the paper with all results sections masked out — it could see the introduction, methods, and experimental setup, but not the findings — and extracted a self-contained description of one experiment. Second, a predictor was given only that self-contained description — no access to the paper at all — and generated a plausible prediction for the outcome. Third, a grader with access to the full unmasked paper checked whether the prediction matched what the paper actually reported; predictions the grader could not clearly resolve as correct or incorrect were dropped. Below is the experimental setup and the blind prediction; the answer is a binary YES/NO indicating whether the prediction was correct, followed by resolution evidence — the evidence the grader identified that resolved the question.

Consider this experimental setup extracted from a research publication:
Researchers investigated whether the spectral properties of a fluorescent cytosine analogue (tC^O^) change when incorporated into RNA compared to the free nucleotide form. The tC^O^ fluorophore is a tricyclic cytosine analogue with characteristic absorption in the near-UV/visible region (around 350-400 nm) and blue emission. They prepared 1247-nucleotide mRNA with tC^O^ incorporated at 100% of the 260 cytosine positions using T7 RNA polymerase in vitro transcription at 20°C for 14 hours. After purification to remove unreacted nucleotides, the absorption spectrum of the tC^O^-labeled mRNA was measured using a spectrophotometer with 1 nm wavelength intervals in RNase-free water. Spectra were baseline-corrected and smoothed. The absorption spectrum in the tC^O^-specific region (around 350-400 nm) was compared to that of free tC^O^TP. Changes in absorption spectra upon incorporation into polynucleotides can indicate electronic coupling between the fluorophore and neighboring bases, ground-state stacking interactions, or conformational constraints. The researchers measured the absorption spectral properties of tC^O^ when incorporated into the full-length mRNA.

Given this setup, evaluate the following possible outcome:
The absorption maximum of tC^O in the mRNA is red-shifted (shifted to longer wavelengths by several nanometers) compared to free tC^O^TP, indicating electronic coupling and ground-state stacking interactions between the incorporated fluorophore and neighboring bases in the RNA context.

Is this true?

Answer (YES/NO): YES